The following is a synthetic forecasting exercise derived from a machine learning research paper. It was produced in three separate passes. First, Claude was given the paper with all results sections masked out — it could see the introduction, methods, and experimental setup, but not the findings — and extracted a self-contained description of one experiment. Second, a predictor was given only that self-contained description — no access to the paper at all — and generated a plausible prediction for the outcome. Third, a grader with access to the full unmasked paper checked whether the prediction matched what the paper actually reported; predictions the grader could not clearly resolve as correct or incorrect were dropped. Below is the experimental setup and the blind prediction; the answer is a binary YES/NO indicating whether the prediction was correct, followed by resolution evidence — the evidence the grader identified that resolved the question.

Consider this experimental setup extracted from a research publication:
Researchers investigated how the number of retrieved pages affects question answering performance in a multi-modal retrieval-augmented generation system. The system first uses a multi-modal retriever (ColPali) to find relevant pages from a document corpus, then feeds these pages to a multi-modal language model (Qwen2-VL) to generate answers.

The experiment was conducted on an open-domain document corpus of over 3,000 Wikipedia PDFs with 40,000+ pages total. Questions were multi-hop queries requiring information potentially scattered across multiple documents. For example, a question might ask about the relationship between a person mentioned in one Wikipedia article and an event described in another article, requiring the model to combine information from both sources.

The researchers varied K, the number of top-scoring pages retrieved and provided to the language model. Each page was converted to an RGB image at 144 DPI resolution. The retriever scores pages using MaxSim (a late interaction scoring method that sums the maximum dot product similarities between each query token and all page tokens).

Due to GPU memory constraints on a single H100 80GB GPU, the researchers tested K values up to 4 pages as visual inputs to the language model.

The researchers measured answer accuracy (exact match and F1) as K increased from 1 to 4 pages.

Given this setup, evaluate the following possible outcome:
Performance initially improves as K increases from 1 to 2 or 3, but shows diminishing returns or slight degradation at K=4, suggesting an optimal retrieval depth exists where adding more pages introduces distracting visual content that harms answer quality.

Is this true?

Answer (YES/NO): NO